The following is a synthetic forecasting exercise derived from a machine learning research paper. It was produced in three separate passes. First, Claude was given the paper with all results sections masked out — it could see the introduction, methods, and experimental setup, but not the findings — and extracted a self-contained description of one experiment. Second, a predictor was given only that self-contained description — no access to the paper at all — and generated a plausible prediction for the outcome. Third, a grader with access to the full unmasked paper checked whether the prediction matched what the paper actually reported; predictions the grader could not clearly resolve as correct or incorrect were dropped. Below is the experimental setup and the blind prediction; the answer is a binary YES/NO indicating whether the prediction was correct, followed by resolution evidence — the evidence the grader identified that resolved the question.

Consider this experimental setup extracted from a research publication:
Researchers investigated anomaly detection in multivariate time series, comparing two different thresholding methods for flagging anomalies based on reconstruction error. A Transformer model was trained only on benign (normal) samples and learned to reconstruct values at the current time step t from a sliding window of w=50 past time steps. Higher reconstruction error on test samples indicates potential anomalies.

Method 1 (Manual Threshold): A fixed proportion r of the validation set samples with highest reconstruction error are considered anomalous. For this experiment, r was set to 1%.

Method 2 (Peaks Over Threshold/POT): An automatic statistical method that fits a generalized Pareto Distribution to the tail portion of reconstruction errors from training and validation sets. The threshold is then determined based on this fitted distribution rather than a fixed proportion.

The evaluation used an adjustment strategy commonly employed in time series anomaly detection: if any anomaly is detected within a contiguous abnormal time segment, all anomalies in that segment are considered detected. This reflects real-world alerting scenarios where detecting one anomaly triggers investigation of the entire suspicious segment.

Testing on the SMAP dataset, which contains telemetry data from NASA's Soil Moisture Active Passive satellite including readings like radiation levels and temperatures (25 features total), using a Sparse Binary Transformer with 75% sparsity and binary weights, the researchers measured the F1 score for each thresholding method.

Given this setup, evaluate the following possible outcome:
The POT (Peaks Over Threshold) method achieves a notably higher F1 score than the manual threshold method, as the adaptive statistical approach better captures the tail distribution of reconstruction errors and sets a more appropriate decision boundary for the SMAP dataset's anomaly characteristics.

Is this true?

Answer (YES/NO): NO